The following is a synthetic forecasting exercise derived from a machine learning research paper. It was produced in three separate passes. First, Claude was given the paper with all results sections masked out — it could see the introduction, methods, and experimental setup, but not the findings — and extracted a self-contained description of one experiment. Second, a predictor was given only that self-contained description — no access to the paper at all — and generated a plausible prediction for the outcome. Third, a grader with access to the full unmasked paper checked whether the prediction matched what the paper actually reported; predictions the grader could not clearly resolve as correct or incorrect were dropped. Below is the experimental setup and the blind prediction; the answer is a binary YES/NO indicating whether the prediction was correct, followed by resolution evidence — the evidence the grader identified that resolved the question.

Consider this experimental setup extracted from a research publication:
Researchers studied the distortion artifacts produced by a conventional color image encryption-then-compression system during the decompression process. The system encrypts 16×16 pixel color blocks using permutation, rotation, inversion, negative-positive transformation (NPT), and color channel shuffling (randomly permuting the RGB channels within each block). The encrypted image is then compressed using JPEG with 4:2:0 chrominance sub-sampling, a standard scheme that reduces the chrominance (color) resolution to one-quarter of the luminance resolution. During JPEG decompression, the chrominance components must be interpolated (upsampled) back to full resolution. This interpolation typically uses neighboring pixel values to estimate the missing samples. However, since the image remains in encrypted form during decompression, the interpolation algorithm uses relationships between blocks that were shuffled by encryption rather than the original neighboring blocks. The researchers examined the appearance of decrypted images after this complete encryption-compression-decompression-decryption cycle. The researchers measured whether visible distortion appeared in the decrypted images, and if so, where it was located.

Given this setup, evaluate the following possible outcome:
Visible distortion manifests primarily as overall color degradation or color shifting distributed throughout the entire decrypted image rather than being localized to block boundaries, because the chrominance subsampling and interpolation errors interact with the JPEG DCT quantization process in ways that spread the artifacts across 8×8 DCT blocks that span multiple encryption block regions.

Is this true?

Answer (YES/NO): NO